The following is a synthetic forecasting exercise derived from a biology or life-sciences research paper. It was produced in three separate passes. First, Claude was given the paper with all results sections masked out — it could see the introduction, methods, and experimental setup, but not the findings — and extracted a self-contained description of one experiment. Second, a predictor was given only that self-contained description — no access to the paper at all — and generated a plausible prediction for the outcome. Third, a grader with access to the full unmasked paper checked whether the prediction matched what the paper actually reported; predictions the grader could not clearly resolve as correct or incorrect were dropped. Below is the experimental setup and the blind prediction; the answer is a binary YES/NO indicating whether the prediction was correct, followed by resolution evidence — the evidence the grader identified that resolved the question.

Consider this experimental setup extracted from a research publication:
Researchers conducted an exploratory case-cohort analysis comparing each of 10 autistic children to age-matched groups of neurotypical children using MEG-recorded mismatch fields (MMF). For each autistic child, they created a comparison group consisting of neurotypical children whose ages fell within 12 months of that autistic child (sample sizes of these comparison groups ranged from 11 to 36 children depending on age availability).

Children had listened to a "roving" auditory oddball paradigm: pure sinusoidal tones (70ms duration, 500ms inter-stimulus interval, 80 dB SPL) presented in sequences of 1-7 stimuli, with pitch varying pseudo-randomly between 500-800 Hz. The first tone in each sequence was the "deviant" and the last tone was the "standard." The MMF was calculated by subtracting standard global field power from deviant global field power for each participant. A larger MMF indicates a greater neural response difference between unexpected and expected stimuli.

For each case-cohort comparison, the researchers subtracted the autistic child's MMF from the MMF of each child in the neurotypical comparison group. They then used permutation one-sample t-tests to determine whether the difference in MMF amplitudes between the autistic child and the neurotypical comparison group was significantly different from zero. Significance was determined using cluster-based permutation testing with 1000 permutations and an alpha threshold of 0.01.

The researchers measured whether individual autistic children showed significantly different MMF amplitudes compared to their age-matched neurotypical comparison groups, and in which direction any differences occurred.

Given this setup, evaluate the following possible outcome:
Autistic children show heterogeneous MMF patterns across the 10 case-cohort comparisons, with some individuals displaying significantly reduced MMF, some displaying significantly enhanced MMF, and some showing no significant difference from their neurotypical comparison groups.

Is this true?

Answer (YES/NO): NO